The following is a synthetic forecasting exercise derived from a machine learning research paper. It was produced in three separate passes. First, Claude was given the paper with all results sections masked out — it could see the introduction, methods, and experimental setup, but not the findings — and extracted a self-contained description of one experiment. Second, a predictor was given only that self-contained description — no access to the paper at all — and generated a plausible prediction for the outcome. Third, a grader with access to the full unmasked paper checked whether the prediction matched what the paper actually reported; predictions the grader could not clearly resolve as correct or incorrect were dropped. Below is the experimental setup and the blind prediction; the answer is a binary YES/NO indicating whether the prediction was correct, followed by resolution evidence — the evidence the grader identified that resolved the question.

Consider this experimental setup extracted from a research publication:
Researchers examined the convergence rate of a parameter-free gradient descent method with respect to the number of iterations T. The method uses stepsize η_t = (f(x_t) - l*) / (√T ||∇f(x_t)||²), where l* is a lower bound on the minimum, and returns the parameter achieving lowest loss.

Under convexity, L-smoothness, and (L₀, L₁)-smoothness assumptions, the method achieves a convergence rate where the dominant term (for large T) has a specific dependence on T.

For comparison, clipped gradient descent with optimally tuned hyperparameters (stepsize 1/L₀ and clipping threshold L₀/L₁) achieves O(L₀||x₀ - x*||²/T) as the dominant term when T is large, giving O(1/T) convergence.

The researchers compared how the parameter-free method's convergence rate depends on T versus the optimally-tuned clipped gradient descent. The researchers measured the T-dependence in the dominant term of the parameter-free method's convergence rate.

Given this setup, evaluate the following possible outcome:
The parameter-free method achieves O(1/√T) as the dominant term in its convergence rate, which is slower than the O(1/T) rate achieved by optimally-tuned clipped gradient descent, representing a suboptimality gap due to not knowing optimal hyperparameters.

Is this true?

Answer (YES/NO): YES